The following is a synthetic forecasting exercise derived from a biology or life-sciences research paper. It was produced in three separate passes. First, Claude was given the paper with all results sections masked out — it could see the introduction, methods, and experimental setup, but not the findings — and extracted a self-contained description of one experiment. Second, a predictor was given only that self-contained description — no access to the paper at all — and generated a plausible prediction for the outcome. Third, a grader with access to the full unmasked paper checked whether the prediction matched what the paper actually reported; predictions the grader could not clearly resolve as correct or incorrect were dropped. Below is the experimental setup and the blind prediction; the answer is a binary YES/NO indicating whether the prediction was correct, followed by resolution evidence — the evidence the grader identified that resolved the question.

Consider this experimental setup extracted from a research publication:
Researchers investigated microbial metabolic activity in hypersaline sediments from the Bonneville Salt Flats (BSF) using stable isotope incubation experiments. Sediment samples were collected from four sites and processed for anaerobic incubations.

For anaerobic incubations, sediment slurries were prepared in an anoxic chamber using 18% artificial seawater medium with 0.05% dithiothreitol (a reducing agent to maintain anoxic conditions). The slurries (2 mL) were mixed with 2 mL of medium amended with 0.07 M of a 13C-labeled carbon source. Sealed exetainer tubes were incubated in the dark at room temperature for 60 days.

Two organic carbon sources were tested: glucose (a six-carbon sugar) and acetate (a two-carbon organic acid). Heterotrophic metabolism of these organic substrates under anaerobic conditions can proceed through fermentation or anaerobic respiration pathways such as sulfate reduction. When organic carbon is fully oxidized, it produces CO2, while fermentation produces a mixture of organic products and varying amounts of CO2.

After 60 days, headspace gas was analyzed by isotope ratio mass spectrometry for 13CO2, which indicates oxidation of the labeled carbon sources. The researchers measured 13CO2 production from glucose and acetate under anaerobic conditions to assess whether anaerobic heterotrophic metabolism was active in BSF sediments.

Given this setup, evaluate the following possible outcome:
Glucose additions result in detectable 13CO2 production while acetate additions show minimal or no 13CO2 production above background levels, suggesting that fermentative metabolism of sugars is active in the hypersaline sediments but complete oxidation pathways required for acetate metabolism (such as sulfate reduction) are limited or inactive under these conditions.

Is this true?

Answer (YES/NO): NO